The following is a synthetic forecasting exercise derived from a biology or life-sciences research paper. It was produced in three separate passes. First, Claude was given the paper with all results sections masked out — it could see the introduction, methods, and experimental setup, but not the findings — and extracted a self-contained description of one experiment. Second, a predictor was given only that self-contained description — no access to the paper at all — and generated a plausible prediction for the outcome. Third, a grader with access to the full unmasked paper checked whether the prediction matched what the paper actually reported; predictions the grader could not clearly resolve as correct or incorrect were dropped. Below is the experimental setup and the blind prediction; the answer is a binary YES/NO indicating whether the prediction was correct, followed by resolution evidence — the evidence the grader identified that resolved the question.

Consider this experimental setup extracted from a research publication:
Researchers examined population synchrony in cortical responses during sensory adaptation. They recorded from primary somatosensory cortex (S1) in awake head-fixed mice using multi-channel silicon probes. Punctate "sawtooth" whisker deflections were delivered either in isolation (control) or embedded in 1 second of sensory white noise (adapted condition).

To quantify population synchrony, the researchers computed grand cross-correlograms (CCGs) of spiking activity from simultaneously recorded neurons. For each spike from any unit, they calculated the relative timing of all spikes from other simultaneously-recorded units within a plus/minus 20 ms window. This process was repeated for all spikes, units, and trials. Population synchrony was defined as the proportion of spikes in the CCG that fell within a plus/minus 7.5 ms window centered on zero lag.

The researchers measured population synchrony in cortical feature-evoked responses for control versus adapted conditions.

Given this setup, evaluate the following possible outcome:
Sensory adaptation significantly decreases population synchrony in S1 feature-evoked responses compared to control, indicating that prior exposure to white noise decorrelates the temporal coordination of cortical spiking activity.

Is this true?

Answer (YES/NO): YES